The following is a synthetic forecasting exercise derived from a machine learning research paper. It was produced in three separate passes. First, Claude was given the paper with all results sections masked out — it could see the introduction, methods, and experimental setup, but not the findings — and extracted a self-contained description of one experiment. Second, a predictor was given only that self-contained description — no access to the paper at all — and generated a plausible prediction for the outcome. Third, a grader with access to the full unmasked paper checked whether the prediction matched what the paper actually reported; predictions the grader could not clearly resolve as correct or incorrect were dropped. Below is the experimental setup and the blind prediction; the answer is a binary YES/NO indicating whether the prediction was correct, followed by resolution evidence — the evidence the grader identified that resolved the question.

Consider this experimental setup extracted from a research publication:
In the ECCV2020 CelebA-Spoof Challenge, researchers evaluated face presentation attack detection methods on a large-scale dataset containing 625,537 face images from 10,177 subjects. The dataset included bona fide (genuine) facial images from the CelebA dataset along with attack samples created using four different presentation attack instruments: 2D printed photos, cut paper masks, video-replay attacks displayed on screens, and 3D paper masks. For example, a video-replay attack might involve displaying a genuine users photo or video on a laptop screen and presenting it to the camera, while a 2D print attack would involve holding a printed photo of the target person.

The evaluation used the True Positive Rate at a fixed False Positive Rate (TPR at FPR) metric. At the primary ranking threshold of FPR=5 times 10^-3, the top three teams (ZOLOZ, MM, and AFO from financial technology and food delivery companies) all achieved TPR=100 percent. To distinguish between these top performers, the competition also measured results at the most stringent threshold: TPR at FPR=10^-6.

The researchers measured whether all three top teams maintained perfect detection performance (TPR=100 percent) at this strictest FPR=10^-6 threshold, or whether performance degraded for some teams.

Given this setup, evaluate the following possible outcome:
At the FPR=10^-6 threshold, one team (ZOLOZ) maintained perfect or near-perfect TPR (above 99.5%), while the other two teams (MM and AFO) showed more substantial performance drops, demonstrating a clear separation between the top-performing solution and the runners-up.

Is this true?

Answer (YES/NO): NO